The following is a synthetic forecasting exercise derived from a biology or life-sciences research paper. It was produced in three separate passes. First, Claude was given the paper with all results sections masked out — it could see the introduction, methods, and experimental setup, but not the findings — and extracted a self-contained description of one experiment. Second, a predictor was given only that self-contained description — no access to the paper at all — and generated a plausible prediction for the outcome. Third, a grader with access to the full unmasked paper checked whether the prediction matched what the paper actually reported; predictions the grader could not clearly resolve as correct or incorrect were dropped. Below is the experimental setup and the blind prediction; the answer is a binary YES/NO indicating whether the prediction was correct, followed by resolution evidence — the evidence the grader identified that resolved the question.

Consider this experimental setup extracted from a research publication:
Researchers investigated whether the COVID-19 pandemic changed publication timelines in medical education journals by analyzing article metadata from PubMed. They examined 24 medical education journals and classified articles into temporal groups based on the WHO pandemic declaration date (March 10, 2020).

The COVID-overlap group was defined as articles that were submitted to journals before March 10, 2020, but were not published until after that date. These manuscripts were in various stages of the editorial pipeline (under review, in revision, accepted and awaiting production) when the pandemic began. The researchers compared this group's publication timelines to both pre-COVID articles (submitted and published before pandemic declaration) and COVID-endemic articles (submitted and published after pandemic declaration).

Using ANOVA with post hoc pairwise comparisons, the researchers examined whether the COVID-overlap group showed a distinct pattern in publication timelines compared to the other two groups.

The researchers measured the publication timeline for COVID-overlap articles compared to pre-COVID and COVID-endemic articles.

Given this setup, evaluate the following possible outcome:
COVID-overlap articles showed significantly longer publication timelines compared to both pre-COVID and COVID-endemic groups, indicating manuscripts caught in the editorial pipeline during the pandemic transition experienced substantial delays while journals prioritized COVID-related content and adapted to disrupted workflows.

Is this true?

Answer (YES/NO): YES